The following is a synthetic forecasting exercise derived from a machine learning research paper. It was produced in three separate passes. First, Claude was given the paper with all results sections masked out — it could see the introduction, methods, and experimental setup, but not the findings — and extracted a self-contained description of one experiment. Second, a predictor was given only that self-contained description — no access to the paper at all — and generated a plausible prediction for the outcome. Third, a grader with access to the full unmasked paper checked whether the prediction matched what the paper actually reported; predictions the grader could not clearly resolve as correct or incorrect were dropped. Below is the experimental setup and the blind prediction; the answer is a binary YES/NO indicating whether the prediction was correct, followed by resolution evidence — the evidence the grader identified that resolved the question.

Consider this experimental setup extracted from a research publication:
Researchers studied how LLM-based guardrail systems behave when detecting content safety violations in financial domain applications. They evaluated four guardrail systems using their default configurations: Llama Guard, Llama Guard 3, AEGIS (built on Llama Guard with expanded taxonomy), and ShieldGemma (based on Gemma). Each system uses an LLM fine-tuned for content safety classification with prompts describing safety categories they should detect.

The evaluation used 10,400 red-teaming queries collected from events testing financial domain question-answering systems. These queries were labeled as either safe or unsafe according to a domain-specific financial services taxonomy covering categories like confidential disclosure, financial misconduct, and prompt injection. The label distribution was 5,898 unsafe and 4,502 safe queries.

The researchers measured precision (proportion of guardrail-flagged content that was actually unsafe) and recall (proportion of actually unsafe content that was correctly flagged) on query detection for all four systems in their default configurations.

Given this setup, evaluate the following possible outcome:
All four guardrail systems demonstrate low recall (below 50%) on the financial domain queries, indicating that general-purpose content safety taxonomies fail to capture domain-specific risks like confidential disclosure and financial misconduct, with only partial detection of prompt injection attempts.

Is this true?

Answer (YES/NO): YES